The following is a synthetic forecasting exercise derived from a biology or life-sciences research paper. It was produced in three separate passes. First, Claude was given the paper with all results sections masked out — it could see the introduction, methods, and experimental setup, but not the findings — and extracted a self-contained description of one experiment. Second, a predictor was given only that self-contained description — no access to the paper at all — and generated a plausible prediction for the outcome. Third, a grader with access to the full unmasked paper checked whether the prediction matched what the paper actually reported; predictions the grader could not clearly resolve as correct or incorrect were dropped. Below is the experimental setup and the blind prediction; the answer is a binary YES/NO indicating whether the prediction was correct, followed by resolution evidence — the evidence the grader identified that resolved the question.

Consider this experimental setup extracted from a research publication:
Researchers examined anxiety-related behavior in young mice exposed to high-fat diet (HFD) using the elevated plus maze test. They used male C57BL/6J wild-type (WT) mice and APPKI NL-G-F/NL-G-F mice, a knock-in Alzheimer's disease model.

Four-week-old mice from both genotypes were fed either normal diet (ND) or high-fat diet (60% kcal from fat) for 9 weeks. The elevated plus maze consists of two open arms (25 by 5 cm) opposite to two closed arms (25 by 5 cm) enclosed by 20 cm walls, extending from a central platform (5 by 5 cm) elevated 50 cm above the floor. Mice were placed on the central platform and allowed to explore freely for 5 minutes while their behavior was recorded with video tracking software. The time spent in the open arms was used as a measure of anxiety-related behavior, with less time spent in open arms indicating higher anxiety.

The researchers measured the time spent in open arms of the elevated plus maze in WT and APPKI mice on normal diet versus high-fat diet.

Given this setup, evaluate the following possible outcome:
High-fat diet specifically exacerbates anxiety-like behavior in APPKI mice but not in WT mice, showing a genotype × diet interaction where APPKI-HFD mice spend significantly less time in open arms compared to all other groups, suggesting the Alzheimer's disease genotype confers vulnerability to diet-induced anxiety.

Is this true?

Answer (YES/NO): NO